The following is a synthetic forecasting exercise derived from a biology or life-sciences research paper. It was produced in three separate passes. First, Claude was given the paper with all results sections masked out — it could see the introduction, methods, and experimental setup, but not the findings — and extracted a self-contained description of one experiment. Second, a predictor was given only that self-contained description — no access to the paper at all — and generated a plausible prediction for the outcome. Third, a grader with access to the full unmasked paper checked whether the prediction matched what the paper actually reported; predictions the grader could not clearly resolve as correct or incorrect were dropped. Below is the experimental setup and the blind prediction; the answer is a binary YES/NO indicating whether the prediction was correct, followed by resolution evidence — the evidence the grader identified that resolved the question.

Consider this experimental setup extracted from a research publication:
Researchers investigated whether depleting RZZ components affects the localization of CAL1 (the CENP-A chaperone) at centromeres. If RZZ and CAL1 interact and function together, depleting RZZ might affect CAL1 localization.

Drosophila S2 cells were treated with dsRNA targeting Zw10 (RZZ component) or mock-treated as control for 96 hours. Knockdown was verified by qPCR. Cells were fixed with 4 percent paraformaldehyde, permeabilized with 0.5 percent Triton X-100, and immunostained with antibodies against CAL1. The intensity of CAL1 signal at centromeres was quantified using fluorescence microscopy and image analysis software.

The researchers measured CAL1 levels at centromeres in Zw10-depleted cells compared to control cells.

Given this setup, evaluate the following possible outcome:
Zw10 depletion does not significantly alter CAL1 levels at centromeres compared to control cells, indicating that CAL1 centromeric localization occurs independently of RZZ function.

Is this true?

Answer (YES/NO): NO